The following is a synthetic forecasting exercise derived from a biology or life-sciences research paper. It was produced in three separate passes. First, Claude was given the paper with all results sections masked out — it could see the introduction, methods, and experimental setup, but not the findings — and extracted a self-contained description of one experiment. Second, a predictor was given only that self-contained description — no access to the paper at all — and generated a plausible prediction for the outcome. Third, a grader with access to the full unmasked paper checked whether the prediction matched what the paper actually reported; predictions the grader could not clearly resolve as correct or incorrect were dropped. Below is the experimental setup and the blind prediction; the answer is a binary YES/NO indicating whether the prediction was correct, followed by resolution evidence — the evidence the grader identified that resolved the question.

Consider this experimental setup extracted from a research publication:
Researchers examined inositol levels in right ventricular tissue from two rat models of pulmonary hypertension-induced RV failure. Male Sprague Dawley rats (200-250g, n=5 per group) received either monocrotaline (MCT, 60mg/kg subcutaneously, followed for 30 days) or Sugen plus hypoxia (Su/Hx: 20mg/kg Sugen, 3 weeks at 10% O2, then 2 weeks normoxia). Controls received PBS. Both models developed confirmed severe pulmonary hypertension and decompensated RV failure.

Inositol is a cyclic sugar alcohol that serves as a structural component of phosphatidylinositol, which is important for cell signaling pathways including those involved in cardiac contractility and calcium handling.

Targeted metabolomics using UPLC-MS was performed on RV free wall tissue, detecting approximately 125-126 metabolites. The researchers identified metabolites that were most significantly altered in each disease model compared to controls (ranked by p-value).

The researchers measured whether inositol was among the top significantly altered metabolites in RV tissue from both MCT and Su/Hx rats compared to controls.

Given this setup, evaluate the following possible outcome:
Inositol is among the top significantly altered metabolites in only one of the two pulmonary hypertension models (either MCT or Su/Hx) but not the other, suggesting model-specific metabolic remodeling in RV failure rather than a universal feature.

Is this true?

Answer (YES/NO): NO